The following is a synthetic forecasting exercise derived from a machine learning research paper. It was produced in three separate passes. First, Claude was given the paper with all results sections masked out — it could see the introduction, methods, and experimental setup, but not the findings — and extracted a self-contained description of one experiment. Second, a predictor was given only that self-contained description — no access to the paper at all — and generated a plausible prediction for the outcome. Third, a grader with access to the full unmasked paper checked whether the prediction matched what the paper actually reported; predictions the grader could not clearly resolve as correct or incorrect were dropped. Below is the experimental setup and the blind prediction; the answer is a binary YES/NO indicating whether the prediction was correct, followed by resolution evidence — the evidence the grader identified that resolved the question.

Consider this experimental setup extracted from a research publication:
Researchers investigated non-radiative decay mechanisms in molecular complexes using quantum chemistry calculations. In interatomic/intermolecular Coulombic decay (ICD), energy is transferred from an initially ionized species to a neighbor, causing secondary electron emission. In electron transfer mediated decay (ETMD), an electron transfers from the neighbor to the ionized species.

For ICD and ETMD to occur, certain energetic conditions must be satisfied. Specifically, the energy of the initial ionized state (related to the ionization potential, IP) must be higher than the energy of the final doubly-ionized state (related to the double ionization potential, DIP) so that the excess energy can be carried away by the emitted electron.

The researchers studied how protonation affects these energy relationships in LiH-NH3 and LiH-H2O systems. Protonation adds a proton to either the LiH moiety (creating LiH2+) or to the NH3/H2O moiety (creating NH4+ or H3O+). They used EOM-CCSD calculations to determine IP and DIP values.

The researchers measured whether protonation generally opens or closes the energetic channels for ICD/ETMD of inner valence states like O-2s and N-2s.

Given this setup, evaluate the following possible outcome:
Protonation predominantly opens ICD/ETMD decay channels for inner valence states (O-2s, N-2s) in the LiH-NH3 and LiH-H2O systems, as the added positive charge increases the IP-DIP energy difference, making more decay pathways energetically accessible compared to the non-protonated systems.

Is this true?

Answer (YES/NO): NO